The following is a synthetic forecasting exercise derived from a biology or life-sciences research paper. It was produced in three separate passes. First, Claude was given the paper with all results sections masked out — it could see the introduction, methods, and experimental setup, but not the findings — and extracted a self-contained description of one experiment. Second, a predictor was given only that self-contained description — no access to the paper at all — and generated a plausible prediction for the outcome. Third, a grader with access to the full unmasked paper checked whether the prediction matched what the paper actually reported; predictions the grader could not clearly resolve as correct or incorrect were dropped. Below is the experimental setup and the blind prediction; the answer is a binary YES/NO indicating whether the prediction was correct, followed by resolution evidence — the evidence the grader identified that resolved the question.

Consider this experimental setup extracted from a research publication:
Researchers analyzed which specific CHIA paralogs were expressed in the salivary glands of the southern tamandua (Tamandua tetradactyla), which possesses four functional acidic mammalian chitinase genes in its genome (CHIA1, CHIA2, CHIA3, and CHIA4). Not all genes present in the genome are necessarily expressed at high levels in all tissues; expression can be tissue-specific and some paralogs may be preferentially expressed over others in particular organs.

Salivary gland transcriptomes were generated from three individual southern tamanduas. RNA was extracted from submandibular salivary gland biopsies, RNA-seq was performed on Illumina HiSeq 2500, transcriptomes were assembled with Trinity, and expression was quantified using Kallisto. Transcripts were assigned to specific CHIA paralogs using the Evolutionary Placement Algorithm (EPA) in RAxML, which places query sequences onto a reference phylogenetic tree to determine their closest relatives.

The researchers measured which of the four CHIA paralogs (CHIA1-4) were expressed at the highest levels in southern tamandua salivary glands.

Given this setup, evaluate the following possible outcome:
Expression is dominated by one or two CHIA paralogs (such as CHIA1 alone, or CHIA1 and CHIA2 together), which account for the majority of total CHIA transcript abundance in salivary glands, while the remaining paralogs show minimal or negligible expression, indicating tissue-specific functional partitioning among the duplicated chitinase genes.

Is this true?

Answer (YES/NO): NO